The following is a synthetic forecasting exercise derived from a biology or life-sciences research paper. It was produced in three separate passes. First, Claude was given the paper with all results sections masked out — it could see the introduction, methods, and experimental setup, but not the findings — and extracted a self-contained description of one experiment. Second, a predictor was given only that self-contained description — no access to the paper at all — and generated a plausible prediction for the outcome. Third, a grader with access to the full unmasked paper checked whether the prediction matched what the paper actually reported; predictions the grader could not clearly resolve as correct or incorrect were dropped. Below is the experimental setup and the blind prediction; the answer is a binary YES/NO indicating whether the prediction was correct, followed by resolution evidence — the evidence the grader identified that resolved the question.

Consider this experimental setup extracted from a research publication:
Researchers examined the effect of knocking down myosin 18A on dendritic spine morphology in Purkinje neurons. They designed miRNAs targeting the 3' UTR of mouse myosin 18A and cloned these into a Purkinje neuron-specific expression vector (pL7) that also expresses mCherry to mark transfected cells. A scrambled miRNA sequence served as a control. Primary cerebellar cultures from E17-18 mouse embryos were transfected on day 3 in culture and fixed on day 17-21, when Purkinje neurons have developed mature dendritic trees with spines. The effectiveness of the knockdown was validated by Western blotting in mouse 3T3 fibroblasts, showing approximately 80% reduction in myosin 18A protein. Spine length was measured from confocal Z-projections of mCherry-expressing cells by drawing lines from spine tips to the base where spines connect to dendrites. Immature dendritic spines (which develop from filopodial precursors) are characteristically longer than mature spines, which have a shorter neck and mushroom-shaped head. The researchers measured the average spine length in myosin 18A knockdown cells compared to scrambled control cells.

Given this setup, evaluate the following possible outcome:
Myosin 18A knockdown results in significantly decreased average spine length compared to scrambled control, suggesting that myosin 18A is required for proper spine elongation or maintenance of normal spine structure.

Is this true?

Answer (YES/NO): NO